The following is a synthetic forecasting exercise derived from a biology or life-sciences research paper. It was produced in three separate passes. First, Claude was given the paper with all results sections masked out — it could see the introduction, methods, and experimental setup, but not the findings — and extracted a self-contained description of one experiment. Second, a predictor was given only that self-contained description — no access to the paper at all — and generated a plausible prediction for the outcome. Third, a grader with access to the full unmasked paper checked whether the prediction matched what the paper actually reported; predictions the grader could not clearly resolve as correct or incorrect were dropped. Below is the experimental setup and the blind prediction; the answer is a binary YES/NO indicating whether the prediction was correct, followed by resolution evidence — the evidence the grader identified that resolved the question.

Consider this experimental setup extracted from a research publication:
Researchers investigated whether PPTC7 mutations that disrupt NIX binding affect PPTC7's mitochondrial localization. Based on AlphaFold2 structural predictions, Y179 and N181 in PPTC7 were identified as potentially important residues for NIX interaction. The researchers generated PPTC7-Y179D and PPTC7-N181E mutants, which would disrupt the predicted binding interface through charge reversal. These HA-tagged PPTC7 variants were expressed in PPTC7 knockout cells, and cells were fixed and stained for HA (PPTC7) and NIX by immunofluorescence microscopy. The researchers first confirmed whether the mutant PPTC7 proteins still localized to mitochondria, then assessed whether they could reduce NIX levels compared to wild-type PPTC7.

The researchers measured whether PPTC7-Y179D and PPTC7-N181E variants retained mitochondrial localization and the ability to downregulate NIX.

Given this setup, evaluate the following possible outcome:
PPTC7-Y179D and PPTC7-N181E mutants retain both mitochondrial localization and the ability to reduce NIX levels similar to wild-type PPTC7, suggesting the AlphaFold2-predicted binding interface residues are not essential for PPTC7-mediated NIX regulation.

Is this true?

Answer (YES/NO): NO